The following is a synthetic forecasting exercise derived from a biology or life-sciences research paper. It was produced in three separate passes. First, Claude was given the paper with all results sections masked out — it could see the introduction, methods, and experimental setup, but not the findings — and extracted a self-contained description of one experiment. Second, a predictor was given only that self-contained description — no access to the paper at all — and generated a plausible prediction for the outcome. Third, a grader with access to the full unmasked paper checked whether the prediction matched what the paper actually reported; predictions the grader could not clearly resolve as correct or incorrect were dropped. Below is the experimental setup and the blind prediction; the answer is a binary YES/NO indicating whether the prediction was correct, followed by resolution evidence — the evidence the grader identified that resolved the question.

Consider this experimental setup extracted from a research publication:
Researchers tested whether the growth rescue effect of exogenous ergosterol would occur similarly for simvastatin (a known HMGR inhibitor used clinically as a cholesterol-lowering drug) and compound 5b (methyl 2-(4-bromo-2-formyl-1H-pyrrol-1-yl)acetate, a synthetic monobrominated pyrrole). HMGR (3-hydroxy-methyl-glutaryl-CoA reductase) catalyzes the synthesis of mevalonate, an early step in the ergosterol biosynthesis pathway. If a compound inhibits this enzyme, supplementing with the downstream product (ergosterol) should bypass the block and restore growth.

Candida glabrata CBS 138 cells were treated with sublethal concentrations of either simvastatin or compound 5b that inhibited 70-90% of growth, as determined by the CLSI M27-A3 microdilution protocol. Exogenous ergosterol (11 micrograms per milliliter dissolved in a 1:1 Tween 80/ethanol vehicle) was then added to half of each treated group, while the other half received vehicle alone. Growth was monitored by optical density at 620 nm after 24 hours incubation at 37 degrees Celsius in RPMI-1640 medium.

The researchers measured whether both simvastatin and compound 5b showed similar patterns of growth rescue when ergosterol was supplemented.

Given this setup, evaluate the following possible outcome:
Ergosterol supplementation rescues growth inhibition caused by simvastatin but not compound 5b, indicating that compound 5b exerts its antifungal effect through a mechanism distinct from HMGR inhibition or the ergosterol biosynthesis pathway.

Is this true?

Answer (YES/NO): NO